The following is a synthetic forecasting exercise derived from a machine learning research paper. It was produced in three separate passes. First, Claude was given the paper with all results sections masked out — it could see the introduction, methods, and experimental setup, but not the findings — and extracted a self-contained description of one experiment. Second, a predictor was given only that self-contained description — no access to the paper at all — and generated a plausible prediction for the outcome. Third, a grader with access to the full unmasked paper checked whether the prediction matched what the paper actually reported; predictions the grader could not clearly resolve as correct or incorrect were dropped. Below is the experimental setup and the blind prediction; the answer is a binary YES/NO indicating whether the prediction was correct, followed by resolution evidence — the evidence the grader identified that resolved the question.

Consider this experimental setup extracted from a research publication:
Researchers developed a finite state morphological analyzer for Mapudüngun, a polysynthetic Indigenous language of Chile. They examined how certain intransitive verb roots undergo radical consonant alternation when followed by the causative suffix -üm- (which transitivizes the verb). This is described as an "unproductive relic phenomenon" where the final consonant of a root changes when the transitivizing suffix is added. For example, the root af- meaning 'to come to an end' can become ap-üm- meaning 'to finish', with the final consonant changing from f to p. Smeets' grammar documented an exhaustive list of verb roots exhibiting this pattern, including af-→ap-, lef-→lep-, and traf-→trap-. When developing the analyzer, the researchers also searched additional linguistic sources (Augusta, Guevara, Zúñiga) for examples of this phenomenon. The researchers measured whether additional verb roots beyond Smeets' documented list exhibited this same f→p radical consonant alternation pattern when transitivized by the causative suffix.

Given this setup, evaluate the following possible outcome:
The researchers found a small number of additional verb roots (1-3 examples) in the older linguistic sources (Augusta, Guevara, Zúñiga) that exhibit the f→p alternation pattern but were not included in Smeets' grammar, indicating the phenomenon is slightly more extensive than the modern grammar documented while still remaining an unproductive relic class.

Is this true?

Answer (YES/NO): YES